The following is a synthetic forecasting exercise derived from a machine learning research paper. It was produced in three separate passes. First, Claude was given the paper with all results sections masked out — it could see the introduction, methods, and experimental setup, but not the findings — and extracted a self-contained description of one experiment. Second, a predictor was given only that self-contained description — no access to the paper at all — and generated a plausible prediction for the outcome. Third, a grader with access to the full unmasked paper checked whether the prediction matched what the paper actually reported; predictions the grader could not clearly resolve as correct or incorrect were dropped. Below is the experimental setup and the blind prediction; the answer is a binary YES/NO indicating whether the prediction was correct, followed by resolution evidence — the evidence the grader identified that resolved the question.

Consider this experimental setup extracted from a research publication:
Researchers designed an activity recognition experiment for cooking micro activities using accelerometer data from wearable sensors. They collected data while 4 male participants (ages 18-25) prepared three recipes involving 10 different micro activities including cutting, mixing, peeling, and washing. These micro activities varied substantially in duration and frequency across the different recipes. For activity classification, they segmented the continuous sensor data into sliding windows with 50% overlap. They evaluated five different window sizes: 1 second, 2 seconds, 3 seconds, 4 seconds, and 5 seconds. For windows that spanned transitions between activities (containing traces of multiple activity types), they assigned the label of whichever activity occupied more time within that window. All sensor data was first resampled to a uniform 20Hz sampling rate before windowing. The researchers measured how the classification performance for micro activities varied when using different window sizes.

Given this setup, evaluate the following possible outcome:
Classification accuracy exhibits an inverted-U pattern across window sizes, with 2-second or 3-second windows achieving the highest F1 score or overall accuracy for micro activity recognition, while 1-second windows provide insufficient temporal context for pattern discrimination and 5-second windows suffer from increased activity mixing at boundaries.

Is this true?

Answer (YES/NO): NO